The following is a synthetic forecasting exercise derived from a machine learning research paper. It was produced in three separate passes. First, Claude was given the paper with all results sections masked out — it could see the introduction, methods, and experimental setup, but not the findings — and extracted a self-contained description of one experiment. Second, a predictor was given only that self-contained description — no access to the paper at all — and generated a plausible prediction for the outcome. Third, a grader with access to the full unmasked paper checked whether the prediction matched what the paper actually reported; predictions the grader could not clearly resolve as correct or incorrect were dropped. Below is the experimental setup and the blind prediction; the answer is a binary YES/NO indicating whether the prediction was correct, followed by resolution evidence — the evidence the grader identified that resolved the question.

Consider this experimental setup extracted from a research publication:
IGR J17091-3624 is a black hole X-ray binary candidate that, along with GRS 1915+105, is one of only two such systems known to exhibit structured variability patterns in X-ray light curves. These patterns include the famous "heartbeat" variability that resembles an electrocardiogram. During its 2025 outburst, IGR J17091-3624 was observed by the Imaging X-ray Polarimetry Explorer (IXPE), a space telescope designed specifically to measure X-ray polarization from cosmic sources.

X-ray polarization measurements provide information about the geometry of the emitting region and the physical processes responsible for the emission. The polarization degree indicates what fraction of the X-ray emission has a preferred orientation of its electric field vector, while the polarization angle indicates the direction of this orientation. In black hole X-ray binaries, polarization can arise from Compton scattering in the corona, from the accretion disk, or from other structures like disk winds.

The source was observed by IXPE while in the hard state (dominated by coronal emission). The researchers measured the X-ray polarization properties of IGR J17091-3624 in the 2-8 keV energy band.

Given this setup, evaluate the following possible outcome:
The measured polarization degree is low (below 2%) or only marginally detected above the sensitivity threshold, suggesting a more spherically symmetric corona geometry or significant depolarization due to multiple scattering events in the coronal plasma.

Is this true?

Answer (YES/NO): NO